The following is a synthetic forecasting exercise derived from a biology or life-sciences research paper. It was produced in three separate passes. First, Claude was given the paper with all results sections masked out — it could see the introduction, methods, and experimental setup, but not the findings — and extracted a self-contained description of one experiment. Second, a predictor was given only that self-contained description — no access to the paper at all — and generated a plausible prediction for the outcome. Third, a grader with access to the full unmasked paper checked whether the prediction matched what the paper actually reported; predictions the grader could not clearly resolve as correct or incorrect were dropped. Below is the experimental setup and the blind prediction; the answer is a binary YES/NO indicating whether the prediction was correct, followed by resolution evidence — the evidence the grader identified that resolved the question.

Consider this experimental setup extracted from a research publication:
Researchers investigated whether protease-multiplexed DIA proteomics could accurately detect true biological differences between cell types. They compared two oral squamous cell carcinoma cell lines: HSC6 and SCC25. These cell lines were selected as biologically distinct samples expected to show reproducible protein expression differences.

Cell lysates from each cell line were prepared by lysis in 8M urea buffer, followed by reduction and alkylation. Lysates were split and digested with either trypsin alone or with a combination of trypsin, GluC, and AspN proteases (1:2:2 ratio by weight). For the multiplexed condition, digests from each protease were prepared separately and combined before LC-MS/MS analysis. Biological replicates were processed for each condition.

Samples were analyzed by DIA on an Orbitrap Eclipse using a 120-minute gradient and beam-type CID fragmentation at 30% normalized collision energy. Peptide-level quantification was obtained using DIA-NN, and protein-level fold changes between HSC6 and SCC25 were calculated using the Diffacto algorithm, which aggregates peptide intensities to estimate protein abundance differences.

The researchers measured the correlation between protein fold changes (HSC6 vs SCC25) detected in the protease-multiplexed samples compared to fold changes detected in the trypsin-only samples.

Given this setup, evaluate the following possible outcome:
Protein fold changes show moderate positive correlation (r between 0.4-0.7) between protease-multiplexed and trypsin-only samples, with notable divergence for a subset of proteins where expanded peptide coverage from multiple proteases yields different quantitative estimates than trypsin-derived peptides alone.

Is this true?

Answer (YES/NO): NO